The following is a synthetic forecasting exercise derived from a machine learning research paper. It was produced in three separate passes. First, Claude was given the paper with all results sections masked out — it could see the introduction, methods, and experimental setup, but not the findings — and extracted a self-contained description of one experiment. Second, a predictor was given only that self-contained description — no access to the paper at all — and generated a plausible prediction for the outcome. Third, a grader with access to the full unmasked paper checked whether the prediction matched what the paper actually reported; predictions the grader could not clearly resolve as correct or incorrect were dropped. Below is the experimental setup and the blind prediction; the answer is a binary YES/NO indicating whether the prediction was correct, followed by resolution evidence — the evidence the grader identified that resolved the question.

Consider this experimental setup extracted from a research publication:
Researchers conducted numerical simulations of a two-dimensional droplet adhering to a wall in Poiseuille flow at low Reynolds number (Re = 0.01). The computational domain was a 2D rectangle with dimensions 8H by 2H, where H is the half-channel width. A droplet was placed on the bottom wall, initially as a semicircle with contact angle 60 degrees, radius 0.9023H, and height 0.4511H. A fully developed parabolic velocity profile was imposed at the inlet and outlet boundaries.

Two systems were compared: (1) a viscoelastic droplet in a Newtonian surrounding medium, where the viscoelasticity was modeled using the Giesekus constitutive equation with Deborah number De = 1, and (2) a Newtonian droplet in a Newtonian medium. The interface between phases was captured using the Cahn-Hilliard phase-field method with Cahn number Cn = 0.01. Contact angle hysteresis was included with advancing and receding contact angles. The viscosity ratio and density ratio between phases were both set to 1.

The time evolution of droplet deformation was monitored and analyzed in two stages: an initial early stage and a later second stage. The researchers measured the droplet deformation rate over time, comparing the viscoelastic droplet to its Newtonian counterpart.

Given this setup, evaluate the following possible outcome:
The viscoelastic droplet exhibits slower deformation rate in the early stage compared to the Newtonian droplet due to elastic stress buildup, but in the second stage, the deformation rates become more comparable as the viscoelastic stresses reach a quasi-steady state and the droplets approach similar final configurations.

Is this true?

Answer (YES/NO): NO